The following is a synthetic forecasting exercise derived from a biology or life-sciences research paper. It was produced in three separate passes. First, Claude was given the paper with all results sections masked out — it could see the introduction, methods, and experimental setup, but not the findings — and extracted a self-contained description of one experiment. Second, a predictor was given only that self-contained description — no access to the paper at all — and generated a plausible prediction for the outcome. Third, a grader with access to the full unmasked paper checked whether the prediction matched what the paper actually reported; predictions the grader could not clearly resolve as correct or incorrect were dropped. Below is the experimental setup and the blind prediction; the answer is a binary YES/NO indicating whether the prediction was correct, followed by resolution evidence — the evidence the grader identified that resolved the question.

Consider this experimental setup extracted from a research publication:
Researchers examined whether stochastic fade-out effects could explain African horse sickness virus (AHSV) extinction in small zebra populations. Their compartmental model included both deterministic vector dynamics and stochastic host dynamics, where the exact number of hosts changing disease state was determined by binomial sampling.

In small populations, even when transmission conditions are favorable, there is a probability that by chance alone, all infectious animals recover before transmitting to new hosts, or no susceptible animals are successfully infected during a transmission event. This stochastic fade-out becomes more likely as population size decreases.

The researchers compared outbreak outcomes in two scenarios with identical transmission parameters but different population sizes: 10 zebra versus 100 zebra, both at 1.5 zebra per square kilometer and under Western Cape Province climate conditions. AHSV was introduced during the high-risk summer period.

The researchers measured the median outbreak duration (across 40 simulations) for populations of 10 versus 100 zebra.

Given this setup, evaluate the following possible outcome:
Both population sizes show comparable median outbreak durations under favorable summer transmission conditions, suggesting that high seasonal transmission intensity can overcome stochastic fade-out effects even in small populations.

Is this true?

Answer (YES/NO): NO